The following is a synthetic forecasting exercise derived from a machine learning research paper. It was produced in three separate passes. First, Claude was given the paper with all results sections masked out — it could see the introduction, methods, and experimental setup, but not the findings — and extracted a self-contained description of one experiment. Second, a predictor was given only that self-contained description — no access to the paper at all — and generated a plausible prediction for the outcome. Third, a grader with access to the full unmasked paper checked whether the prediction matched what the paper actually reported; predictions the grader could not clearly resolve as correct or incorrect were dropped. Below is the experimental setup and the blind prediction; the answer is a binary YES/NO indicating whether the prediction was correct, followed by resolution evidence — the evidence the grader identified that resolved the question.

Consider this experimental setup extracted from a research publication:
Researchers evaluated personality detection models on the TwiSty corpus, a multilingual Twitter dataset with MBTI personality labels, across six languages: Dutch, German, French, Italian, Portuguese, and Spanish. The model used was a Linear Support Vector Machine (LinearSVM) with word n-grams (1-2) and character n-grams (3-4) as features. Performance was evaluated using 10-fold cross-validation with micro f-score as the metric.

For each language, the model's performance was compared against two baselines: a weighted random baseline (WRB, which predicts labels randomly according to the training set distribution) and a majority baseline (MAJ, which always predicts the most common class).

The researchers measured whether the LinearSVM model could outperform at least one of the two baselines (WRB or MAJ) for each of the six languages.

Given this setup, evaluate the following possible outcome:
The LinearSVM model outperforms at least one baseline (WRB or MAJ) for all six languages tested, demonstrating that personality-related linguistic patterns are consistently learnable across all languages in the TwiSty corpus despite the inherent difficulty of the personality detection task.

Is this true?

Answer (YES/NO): NO